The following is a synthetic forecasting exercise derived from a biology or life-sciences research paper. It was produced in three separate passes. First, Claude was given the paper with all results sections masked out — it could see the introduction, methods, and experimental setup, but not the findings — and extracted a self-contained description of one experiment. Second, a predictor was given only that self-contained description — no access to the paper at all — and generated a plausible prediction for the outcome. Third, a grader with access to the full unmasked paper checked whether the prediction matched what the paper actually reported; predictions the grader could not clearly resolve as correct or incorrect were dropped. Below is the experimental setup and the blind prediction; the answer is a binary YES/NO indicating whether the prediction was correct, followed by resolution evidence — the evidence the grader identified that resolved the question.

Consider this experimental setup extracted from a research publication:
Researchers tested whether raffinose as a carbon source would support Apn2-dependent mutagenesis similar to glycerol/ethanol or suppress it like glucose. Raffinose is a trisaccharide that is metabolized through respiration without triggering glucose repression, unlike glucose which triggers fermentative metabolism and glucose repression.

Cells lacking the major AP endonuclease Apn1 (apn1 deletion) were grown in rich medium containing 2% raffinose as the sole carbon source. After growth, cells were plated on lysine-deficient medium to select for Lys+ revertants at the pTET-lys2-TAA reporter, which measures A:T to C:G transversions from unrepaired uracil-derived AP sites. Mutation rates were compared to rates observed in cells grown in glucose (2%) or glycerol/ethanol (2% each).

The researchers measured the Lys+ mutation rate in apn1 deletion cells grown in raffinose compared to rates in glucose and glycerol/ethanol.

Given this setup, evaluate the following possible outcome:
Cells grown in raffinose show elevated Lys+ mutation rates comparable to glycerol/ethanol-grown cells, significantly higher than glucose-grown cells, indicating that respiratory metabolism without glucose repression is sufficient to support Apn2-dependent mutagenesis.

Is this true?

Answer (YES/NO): YES